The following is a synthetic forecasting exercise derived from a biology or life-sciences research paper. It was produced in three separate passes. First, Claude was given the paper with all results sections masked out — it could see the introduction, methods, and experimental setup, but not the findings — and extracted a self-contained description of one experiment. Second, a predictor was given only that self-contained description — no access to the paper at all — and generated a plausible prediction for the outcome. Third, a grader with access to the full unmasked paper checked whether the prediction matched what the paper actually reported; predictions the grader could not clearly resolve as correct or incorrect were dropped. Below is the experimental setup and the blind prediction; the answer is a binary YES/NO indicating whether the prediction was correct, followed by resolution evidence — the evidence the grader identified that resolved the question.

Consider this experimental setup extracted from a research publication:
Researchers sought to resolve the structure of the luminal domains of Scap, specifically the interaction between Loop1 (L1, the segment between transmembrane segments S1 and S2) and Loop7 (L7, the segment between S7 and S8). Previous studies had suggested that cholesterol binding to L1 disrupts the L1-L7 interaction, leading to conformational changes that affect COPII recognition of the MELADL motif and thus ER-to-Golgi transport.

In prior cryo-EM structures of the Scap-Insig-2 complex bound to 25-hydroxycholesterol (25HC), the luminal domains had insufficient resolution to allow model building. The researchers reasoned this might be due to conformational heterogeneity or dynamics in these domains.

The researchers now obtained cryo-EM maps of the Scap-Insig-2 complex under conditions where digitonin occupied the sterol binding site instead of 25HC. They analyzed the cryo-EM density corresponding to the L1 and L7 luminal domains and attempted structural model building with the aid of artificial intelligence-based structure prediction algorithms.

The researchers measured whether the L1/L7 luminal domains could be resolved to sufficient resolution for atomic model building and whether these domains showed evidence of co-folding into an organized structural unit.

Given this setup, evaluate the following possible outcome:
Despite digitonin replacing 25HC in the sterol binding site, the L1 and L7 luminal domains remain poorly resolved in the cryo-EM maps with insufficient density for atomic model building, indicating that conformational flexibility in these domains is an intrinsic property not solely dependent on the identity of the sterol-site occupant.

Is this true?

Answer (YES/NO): NO